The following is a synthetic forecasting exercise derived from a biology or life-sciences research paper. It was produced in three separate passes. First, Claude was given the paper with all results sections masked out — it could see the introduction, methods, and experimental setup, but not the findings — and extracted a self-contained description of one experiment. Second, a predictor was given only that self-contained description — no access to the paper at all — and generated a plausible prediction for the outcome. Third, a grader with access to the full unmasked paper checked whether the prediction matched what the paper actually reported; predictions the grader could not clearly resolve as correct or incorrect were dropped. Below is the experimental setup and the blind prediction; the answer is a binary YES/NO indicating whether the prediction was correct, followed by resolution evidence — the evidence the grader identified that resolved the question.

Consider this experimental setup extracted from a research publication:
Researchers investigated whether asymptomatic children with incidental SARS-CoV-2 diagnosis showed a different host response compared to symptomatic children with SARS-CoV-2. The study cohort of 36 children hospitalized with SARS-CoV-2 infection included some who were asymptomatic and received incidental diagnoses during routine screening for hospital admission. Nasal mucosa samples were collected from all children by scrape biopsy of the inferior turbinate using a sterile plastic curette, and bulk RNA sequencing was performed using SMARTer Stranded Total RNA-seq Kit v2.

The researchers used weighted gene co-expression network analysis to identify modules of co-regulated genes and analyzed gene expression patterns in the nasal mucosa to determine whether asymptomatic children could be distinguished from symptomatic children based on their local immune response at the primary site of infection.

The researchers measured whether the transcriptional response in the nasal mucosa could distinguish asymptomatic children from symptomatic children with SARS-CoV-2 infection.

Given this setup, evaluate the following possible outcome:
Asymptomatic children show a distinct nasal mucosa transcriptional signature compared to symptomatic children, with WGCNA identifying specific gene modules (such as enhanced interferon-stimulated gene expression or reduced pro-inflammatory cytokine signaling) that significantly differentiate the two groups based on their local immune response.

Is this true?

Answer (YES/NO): NO